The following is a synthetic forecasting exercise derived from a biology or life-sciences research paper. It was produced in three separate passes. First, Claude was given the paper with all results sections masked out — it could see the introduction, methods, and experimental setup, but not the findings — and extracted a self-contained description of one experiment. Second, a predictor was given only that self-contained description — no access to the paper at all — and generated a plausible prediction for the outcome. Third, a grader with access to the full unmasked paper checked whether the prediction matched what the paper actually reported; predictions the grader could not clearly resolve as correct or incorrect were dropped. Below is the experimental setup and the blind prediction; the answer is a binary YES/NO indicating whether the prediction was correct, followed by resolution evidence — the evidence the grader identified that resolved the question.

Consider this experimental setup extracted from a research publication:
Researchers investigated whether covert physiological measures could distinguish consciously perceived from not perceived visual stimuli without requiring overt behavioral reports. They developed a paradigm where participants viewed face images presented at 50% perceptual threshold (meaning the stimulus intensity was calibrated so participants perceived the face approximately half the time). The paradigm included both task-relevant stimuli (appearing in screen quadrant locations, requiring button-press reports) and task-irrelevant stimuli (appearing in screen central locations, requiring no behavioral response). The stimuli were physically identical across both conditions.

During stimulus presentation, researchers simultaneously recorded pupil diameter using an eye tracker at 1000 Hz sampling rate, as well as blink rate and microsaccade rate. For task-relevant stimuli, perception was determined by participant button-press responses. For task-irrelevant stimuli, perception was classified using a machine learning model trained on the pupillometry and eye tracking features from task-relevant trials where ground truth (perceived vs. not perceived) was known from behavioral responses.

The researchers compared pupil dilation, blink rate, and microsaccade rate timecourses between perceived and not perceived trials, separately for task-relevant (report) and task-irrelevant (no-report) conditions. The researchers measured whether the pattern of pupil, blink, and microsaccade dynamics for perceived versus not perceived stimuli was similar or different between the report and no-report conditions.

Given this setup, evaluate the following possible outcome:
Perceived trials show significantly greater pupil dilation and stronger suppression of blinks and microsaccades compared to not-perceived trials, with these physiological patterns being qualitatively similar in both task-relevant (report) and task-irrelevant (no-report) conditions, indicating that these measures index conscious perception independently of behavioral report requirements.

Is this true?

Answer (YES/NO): NO